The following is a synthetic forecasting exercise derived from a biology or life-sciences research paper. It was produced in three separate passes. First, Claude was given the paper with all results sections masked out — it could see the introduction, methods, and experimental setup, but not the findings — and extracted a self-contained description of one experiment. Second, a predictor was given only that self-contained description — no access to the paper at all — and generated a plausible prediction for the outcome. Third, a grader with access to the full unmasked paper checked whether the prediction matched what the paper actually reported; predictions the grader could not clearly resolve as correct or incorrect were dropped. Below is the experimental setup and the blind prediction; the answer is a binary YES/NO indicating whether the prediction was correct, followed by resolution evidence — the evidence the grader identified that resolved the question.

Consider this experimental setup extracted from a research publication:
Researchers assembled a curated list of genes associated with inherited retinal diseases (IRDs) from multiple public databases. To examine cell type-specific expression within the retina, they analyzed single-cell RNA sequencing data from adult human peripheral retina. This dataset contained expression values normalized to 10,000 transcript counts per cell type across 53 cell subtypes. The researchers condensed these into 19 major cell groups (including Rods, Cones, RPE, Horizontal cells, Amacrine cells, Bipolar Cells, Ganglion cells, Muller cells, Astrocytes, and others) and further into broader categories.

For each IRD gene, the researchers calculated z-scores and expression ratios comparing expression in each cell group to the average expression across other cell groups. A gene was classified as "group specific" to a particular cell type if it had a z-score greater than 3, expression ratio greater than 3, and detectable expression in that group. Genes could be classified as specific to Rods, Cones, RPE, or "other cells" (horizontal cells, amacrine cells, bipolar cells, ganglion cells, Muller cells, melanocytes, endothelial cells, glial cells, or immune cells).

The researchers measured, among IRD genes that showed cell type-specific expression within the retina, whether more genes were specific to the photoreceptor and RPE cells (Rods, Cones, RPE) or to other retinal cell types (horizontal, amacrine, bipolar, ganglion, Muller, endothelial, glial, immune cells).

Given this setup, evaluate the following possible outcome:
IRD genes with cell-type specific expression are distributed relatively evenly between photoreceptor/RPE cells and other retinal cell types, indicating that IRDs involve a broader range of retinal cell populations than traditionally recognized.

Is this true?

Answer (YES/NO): NO